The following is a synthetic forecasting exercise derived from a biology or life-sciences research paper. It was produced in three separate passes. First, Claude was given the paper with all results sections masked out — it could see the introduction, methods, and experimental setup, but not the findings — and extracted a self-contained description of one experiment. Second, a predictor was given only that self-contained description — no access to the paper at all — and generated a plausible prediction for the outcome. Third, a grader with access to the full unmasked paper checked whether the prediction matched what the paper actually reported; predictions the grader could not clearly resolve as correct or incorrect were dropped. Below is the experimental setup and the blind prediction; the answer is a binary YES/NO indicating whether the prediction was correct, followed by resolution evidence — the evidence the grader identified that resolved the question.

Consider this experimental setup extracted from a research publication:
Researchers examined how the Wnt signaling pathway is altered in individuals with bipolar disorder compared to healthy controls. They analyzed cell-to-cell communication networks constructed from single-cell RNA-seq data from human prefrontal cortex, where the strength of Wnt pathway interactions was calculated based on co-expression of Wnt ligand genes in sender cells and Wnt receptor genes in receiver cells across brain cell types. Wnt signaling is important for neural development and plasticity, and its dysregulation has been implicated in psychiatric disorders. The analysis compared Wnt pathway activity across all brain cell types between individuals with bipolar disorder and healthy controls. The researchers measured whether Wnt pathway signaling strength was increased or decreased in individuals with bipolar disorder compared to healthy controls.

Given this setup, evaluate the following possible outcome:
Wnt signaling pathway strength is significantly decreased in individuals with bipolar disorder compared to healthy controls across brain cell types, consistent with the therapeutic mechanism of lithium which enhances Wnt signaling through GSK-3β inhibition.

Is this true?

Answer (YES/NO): YES